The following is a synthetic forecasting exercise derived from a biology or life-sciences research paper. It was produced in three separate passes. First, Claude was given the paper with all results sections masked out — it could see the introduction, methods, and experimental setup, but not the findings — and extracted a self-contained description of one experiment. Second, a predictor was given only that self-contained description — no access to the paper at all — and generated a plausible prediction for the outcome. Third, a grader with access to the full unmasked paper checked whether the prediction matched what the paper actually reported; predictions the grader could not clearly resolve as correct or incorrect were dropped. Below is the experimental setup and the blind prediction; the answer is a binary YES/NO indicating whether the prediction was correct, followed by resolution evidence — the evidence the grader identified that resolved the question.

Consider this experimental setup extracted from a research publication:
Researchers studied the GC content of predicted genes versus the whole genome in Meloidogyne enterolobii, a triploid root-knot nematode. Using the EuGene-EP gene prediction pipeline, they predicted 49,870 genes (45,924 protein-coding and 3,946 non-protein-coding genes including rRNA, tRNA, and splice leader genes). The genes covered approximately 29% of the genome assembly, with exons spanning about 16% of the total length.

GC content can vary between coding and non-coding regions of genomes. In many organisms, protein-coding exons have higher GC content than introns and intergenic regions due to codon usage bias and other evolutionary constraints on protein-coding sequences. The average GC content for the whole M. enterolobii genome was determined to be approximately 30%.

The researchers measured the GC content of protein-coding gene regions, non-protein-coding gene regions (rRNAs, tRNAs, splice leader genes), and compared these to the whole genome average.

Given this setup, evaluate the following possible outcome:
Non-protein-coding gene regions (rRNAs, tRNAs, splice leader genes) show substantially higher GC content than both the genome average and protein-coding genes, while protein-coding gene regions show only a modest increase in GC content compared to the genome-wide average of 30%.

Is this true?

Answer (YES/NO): NO